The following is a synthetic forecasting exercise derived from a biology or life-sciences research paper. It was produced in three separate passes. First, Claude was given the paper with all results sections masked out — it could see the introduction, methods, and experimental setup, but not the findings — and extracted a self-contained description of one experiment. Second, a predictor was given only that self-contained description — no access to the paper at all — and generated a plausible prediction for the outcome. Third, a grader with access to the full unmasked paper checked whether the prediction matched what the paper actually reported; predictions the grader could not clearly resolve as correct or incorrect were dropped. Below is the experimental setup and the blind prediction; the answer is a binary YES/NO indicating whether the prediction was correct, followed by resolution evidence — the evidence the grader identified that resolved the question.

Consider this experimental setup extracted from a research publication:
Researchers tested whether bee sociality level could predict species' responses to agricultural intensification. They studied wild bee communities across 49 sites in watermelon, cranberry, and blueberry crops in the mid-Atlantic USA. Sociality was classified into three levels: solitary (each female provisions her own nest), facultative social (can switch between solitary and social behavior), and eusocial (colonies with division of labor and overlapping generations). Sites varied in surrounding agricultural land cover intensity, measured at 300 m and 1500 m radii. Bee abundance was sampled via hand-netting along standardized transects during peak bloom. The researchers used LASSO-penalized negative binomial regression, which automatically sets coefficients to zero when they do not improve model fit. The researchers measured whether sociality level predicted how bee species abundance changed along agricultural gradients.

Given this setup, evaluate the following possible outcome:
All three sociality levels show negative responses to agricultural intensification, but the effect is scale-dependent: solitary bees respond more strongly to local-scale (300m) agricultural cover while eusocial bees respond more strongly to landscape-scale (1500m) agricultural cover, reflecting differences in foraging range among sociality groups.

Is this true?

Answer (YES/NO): NO